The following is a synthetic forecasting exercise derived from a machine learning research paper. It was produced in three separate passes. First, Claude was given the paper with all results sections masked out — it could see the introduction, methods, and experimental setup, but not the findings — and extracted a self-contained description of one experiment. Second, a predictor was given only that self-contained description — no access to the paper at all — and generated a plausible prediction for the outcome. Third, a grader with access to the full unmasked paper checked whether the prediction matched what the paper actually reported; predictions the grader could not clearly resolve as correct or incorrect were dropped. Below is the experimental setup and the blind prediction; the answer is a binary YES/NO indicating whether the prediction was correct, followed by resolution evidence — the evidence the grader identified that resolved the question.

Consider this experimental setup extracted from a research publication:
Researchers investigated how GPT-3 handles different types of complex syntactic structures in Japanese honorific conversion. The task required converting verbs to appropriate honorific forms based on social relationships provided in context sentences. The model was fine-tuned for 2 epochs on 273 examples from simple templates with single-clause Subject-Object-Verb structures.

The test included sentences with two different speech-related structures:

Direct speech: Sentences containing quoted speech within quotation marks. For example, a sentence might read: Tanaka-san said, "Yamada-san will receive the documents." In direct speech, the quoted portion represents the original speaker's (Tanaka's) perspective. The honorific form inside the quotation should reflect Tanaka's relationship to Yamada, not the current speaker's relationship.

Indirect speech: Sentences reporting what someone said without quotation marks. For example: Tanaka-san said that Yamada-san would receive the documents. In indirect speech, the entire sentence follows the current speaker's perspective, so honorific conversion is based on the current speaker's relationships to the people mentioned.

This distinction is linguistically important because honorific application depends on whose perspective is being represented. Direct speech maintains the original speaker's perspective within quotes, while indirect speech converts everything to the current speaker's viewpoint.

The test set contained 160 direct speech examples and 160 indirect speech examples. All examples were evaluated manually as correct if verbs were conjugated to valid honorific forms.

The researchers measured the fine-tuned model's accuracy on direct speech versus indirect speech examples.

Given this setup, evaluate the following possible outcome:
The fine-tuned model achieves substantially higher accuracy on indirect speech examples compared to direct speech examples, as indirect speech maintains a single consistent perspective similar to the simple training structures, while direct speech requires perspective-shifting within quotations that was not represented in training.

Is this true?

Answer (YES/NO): YES